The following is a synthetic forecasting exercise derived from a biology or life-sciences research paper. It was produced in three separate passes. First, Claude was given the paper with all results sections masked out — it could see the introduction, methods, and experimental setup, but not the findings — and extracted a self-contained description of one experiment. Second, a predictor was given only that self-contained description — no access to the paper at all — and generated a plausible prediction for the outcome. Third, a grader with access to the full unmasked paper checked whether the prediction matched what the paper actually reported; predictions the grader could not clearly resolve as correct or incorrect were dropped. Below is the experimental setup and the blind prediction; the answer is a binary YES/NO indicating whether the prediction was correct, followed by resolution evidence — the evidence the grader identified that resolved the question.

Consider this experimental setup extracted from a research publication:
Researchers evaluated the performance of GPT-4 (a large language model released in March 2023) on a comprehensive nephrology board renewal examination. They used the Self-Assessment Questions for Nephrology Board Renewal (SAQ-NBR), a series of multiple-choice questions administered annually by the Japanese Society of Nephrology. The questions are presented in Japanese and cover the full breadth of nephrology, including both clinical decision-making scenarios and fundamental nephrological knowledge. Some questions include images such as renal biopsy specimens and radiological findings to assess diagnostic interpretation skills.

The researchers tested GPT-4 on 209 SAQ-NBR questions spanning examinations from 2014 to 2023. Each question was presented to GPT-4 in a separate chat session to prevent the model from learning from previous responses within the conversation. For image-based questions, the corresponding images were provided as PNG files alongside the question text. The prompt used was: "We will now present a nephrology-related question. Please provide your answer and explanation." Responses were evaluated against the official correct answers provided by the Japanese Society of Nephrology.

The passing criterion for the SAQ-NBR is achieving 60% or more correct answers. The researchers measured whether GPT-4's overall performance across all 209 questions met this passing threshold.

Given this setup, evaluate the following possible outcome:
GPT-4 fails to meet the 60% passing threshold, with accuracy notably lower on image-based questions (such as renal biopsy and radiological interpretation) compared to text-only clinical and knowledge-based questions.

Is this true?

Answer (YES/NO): YES